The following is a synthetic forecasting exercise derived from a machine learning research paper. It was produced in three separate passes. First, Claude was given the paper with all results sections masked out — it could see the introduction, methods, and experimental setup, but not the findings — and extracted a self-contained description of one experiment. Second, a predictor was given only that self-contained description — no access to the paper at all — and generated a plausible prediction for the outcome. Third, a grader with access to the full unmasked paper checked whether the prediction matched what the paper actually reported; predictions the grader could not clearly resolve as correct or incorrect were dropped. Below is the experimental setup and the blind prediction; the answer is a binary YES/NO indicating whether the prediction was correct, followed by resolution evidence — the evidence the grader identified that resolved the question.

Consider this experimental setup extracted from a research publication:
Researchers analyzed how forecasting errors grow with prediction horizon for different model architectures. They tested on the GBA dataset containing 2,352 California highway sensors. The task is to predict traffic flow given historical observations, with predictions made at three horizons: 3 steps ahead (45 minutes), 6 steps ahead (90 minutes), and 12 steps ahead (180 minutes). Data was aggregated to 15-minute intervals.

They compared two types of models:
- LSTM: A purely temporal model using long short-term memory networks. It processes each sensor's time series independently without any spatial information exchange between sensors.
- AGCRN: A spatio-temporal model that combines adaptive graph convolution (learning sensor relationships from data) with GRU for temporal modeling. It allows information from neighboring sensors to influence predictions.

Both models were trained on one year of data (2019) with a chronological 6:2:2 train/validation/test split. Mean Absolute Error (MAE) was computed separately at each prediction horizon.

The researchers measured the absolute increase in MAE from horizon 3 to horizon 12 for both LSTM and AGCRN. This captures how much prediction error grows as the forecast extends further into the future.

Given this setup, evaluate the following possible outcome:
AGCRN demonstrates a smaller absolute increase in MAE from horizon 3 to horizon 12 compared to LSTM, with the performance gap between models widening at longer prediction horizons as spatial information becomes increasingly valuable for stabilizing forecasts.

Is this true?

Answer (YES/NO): YES